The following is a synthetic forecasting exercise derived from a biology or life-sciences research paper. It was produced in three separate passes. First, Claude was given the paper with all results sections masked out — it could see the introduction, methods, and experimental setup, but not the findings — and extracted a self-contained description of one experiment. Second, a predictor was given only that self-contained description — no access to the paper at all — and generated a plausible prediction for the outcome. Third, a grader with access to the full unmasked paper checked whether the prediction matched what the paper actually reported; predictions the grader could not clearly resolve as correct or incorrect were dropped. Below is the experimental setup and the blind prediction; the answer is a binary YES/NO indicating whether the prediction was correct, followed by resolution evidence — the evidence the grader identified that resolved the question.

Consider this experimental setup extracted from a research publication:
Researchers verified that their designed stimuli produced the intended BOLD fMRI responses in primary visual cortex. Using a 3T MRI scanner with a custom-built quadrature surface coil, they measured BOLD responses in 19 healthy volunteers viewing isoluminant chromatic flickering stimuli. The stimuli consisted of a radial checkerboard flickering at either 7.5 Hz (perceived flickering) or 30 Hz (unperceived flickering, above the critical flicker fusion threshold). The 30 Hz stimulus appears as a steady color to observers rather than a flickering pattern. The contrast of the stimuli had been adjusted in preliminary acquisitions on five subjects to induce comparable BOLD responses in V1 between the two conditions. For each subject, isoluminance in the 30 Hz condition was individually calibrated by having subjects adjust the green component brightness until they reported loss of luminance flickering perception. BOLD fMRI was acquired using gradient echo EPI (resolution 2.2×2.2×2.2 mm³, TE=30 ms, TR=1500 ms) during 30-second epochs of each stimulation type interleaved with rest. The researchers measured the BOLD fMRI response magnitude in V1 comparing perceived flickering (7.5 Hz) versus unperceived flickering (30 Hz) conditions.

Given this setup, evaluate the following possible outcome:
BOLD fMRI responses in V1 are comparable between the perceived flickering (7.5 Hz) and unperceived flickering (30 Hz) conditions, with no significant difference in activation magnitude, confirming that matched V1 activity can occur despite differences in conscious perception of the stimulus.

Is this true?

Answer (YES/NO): YES